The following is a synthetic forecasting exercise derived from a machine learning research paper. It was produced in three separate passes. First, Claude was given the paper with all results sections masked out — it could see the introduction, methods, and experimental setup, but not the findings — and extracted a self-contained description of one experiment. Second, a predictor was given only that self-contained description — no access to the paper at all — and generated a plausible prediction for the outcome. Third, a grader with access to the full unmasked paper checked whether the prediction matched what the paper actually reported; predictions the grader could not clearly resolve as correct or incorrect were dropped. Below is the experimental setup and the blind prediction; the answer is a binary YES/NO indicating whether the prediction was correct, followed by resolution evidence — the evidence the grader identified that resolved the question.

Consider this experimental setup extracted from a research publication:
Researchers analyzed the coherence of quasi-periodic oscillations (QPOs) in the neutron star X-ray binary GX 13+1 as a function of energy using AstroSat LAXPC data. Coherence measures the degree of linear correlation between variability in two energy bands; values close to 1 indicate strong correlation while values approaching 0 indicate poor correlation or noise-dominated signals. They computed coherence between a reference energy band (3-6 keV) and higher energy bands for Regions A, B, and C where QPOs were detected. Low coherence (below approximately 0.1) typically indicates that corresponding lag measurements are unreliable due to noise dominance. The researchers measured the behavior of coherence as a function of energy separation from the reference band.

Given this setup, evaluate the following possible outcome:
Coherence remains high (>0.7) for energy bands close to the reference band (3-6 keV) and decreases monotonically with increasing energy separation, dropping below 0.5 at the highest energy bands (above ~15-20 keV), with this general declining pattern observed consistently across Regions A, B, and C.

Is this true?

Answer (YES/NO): NO